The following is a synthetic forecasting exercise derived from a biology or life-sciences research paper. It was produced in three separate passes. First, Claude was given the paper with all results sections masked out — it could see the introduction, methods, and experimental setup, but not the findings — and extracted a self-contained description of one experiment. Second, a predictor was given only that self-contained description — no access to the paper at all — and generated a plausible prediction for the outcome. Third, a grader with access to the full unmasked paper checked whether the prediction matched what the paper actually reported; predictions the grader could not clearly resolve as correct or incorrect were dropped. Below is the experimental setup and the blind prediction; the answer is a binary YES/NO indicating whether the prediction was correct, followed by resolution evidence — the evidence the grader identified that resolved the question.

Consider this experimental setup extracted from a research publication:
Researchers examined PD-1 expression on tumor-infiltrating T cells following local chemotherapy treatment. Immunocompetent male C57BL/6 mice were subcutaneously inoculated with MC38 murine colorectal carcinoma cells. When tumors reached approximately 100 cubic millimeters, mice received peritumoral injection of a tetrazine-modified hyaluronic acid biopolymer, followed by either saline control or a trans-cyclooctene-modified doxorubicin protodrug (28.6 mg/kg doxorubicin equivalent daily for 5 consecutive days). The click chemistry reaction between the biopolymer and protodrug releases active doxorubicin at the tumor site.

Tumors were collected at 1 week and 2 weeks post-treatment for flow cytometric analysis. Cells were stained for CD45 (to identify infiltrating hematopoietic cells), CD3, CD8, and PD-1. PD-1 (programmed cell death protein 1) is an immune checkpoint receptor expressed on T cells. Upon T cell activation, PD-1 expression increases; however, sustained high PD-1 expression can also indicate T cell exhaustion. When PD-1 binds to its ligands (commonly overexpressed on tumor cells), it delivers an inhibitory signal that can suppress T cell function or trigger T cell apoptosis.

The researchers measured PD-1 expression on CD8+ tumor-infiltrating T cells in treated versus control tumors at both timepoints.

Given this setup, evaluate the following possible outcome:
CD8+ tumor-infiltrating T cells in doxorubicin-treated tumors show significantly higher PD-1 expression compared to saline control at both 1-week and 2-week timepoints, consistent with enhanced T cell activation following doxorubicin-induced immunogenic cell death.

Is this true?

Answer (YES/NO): NO